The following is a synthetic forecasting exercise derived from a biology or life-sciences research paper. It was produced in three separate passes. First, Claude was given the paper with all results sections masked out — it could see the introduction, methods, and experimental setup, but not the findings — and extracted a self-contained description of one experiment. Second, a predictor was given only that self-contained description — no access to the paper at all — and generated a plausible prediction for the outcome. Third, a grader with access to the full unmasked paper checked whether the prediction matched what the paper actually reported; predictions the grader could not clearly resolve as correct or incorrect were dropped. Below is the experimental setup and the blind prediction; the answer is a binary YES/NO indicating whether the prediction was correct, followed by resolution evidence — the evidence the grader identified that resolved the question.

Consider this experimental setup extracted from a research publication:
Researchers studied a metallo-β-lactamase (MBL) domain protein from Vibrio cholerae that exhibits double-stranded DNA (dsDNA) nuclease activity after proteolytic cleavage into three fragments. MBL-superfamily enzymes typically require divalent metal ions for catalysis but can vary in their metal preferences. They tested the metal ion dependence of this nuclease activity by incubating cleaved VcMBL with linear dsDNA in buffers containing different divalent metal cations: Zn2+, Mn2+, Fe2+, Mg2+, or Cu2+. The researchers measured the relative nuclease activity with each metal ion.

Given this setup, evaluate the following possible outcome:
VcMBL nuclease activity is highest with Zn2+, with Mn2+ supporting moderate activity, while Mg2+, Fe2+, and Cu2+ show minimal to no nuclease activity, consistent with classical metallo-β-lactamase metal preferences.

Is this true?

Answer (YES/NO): NO